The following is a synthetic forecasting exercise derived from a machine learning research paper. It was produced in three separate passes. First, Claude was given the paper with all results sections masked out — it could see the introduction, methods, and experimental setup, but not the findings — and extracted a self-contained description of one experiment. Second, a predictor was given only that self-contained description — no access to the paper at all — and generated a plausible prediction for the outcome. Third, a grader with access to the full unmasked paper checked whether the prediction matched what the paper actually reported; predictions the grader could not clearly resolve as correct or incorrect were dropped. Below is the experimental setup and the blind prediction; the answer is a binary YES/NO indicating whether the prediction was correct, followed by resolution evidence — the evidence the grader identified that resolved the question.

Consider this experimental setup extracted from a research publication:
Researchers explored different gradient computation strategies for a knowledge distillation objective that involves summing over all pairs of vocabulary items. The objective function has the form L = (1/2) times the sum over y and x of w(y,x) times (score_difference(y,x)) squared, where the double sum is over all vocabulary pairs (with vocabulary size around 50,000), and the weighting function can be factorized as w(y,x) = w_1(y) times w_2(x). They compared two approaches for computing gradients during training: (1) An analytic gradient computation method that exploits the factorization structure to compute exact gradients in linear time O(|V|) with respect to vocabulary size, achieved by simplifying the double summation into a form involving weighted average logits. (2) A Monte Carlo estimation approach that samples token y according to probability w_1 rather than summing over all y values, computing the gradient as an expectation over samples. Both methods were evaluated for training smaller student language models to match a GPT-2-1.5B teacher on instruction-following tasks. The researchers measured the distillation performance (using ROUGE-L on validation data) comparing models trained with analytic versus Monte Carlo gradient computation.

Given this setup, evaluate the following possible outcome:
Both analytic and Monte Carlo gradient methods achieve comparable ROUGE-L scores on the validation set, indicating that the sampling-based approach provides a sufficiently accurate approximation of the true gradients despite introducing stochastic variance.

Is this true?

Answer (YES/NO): NO